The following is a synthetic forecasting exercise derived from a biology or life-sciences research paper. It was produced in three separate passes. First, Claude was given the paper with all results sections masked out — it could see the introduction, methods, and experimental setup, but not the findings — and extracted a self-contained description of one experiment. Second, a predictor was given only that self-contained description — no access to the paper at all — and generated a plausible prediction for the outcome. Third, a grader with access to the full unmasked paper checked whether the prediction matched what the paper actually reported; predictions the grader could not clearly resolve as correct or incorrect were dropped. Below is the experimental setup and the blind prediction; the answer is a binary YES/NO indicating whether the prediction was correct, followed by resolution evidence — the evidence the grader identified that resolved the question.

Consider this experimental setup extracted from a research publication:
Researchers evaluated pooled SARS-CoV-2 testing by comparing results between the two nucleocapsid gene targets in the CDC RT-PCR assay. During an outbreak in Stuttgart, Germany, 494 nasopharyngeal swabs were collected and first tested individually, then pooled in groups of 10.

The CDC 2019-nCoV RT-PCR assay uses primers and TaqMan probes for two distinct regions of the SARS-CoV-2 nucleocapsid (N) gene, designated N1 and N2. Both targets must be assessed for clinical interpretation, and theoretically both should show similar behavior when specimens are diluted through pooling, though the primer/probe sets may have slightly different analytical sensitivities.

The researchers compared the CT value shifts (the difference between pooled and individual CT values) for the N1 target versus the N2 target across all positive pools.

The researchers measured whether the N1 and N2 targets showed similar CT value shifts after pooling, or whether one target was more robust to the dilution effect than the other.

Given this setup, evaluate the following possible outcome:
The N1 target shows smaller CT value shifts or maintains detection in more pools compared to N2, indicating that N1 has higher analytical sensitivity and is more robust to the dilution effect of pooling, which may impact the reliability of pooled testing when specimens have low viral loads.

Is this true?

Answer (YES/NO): NO